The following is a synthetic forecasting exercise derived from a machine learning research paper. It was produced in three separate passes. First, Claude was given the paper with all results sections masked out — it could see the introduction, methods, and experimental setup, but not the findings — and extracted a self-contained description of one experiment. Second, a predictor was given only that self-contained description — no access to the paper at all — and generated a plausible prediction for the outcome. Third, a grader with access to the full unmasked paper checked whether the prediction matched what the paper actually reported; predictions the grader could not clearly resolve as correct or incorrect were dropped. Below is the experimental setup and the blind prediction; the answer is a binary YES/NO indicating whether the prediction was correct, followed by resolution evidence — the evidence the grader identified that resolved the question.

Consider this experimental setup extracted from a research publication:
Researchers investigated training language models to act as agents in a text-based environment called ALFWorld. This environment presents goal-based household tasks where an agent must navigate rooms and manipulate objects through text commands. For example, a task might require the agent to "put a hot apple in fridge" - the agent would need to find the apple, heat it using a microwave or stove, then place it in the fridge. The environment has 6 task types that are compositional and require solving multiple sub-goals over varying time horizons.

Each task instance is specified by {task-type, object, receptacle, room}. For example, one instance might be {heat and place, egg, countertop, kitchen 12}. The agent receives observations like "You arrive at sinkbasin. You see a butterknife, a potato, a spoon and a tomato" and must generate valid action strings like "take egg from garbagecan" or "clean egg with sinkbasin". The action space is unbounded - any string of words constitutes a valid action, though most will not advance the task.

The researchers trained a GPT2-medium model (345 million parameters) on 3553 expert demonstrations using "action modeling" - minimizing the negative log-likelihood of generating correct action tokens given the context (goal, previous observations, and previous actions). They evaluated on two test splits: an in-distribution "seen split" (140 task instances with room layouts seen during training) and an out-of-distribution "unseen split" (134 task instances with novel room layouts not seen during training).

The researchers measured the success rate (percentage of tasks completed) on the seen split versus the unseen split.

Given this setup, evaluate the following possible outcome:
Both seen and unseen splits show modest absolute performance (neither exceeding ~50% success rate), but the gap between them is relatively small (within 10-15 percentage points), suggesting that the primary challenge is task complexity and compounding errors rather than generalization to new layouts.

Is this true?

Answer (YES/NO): NO